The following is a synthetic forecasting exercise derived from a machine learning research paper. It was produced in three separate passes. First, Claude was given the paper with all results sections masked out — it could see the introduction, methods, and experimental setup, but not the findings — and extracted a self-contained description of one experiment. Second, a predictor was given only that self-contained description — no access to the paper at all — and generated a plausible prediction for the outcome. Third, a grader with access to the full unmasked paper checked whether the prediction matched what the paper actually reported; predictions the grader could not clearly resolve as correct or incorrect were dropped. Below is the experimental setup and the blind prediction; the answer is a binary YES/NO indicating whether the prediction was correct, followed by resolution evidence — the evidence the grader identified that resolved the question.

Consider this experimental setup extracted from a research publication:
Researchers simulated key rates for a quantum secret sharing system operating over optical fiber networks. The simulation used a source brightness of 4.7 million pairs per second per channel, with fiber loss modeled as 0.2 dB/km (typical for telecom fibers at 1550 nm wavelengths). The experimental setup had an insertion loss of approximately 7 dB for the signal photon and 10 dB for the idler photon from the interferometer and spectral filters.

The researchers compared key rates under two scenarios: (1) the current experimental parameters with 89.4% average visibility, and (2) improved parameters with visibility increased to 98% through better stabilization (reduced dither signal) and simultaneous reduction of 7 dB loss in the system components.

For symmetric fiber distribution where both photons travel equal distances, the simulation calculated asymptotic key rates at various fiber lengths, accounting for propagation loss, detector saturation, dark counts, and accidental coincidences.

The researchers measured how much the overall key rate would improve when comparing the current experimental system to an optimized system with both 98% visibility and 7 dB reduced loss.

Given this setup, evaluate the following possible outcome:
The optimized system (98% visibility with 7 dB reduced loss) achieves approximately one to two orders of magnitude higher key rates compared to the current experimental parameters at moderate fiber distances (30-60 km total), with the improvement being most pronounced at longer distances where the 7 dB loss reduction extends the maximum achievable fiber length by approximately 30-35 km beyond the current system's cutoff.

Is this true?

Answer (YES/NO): YES